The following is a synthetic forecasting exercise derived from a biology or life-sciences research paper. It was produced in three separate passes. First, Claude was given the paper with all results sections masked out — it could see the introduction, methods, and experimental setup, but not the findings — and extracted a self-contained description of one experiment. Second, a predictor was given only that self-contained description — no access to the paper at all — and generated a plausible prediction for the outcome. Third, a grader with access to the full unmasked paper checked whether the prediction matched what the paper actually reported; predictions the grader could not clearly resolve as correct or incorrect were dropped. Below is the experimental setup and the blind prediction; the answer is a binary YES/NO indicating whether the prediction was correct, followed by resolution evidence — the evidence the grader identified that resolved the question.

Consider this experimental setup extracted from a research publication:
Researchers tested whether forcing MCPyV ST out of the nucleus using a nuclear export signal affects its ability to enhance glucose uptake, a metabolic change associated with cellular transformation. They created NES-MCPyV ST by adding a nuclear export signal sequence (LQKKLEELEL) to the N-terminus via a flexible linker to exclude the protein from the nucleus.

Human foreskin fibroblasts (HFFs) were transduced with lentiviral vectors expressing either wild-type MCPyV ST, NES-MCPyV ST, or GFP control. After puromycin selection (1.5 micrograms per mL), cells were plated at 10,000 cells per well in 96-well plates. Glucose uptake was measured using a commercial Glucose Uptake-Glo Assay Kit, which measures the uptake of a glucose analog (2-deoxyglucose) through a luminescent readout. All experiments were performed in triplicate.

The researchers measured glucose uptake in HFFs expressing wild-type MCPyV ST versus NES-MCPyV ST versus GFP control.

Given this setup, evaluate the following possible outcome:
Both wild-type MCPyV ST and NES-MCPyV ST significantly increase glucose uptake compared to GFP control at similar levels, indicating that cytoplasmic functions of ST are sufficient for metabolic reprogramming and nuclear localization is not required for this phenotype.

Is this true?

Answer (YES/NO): YES